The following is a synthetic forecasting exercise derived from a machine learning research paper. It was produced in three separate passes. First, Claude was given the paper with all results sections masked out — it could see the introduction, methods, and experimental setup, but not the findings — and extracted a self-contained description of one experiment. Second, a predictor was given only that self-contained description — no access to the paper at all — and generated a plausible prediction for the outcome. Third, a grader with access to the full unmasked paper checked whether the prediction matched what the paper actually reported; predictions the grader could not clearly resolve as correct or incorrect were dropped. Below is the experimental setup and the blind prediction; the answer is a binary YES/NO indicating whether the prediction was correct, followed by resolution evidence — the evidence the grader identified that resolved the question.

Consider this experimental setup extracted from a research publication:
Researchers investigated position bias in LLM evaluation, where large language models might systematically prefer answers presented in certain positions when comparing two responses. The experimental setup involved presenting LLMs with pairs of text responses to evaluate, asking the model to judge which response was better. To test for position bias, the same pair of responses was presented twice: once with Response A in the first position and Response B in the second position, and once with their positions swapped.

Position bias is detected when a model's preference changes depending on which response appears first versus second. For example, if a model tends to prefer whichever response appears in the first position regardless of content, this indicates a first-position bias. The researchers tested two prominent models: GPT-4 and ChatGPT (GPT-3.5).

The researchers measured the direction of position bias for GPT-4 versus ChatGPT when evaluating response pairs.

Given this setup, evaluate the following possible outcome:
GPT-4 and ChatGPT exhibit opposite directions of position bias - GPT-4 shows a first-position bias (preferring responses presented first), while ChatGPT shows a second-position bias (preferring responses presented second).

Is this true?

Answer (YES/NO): YES